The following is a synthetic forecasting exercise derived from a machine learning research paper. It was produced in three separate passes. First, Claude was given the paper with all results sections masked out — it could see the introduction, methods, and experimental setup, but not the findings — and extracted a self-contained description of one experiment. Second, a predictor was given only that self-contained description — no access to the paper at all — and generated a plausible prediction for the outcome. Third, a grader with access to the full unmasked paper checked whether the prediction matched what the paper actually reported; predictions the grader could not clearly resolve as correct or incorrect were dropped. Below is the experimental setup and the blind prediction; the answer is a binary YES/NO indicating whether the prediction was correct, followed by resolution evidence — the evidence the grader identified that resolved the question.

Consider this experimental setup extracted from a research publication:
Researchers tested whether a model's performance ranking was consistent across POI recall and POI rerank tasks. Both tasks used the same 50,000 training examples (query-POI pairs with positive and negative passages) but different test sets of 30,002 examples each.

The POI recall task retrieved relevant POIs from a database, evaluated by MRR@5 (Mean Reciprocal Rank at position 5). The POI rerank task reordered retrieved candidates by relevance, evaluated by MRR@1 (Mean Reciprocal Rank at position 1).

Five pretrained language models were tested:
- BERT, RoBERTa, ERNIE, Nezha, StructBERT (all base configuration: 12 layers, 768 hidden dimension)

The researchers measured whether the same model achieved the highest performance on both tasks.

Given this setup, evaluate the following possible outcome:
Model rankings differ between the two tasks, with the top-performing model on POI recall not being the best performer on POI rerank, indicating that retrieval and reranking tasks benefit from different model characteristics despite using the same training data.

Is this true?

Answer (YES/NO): NO